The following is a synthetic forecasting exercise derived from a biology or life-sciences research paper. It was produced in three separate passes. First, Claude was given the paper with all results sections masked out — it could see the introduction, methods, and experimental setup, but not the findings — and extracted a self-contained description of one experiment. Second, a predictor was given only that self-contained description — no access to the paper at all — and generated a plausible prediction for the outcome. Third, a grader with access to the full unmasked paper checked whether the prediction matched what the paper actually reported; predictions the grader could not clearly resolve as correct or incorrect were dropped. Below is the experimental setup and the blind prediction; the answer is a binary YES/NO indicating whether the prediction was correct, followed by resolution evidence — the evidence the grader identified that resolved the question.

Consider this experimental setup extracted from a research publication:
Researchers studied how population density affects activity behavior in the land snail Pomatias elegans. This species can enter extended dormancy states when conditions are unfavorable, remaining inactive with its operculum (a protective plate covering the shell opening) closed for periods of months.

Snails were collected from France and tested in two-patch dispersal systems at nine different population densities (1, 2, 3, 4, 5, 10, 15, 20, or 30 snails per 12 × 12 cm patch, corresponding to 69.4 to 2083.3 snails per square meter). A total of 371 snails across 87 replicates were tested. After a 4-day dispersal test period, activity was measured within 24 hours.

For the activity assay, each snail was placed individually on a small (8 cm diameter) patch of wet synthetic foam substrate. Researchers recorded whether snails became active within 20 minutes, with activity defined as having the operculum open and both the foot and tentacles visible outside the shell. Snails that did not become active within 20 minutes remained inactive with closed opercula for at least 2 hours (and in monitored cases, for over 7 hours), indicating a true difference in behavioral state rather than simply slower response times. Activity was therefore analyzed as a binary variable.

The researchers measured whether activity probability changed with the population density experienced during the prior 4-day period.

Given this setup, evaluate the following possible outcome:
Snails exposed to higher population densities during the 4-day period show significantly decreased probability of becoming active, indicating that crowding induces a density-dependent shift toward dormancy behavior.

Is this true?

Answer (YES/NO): YES